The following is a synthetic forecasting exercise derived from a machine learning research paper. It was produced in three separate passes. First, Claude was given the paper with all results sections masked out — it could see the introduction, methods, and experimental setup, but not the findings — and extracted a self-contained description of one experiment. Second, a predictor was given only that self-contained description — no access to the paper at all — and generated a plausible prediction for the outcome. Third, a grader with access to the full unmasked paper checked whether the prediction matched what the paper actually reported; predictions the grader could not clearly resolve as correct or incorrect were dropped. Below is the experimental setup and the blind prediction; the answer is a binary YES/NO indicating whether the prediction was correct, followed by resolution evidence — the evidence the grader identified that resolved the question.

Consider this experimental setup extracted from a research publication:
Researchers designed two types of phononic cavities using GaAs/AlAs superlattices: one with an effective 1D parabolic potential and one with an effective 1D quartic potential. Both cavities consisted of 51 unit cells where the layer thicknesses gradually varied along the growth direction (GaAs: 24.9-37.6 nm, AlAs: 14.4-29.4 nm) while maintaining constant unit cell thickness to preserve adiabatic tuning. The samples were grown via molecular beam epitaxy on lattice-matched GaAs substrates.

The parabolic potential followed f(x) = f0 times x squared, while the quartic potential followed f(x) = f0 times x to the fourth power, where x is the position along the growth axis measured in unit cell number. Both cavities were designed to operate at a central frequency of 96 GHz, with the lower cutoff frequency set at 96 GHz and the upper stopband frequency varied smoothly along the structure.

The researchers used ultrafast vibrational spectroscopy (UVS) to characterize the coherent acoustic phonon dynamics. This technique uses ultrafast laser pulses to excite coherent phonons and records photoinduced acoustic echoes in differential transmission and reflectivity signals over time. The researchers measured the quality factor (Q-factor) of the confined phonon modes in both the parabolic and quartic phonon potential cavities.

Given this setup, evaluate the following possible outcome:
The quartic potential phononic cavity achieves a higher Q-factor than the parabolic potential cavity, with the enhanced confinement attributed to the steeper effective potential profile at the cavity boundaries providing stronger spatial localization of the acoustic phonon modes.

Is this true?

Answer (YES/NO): NO